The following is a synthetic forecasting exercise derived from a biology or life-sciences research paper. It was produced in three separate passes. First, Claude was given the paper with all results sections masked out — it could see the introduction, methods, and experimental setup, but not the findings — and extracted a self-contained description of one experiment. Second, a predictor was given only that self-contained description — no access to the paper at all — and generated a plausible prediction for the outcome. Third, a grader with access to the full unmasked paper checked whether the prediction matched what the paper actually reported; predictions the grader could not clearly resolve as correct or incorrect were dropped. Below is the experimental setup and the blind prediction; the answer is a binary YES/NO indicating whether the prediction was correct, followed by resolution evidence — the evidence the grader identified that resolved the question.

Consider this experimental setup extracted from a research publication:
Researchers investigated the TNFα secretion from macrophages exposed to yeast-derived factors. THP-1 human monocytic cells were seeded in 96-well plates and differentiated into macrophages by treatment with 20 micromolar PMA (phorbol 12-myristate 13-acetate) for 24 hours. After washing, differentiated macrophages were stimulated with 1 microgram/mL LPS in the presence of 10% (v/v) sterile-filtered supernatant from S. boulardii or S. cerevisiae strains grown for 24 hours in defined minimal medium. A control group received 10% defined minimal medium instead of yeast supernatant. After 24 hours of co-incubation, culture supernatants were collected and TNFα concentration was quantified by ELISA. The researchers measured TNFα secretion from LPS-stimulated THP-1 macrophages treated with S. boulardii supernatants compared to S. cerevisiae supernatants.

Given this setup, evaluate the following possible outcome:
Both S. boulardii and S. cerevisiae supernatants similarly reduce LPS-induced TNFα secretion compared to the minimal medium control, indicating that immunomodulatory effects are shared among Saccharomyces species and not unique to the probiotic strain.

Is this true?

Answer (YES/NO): NO